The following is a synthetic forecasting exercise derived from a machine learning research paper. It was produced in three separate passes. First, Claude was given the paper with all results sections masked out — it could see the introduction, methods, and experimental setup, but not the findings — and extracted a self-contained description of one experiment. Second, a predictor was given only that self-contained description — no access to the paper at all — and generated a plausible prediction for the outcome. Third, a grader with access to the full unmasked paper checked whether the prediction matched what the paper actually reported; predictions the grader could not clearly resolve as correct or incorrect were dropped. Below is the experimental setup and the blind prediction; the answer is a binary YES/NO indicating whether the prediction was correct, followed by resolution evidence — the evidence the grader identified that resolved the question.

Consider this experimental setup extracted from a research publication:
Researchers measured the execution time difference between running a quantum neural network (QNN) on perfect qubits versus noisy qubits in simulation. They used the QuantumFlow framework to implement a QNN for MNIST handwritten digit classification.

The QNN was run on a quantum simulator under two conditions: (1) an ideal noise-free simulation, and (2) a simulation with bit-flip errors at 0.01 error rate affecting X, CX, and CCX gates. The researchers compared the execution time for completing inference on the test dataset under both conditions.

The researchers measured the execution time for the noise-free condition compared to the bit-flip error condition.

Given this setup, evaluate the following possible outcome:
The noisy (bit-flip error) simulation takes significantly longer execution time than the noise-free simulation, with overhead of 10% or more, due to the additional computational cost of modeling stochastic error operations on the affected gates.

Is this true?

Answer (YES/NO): YES